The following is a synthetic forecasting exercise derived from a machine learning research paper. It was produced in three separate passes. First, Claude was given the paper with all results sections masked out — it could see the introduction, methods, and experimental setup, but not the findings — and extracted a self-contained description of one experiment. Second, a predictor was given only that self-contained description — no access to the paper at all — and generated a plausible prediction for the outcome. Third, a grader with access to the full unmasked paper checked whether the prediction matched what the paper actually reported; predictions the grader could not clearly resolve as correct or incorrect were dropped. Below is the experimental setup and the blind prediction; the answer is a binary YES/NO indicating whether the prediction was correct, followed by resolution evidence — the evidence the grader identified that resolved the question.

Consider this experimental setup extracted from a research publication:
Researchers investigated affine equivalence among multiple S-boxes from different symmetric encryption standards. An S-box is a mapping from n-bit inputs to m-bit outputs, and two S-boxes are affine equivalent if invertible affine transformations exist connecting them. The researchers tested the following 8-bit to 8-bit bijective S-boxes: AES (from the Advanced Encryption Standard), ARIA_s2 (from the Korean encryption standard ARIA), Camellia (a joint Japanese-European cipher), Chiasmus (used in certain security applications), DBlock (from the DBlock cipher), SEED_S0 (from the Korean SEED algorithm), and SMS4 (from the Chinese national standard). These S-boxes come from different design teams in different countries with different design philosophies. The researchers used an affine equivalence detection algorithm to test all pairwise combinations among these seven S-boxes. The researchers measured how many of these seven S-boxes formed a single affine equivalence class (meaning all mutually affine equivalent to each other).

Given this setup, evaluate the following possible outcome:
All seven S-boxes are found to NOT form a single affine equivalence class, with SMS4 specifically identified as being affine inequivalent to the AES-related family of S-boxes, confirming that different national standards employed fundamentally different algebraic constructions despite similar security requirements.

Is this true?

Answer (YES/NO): NO